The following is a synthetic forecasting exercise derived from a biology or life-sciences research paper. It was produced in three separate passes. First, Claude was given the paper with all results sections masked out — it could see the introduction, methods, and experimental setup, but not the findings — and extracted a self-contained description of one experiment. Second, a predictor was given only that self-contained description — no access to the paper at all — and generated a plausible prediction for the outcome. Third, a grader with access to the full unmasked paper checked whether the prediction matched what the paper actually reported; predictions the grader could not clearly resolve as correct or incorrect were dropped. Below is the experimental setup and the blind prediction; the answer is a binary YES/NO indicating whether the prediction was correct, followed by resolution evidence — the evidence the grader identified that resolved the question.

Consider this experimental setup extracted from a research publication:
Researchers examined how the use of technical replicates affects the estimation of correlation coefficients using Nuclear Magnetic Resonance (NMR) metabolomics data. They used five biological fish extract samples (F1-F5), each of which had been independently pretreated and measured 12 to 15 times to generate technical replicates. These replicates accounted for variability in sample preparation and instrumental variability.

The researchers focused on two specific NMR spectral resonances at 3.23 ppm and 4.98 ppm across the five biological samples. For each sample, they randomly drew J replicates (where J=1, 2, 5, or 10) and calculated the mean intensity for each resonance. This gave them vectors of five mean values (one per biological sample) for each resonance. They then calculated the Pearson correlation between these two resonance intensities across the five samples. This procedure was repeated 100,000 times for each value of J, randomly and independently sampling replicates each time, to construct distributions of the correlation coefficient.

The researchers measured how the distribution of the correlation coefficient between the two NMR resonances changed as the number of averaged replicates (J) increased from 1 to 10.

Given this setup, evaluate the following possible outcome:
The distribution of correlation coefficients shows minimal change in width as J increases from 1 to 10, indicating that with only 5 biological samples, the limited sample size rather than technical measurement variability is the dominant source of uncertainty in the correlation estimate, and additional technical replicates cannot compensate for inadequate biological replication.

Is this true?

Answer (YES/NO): NO